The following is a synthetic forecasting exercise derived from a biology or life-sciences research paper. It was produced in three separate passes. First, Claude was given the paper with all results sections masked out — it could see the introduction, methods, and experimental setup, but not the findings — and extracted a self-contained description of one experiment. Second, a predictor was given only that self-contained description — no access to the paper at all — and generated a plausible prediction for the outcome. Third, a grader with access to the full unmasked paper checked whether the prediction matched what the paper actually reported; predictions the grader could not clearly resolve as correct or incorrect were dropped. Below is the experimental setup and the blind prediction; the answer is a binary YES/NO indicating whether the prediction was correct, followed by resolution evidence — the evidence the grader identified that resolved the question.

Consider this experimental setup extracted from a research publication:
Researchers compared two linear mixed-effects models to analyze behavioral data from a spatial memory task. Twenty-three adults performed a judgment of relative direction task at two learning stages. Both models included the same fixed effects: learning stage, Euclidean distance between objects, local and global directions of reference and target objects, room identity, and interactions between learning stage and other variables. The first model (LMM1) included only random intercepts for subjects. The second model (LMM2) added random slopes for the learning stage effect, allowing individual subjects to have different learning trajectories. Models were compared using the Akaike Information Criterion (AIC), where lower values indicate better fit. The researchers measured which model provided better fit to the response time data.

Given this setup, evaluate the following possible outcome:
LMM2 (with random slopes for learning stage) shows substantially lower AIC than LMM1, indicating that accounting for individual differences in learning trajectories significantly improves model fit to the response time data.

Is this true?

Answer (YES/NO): YES